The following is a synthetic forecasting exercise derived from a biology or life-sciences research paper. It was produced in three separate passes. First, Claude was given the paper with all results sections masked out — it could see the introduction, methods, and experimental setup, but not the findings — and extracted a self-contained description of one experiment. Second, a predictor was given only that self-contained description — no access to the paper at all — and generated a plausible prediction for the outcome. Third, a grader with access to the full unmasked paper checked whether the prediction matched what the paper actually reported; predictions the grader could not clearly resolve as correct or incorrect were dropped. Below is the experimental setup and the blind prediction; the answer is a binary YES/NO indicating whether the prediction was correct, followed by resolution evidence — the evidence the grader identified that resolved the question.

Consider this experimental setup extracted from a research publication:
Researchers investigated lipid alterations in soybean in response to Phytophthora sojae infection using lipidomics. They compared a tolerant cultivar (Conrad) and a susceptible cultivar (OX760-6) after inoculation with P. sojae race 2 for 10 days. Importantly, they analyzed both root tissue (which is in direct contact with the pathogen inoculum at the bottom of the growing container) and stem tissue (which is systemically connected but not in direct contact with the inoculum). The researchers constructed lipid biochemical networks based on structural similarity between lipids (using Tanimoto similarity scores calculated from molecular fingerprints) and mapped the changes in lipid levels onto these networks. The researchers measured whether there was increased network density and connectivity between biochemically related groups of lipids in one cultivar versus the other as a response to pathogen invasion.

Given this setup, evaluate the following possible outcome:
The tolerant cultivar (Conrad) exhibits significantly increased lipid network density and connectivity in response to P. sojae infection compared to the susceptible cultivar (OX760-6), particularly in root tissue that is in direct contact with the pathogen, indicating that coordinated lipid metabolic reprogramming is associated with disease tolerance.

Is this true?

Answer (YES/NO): NO